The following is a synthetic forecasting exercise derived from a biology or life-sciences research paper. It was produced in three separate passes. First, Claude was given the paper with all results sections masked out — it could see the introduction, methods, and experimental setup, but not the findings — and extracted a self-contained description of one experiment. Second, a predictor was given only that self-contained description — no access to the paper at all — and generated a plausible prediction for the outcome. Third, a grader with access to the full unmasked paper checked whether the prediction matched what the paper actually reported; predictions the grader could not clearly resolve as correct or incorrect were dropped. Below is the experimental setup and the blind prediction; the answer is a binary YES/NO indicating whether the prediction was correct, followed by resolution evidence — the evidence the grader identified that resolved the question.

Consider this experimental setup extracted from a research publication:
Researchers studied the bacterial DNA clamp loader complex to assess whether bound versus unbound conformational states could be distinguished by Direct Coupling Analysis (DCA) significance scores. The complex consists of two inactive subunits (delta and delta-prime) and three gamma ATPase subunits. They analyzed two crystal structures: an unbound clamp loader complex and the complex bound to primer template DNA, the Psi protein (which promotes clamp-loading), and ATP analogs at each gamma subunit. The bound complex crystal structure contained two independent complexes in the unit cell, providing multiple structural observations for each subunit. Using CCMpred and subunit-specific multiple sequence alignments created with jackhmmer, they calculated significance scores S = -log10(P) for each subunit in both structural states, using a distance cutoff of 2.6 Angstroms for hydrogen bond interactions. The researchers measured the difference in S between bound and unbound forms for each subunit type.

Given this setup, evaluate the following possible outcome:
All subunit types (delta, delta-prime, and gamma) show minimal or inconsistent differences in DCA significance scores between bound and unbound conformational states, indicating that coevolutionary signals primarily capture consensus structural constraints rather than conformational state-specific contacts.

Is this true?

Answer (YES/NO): NO